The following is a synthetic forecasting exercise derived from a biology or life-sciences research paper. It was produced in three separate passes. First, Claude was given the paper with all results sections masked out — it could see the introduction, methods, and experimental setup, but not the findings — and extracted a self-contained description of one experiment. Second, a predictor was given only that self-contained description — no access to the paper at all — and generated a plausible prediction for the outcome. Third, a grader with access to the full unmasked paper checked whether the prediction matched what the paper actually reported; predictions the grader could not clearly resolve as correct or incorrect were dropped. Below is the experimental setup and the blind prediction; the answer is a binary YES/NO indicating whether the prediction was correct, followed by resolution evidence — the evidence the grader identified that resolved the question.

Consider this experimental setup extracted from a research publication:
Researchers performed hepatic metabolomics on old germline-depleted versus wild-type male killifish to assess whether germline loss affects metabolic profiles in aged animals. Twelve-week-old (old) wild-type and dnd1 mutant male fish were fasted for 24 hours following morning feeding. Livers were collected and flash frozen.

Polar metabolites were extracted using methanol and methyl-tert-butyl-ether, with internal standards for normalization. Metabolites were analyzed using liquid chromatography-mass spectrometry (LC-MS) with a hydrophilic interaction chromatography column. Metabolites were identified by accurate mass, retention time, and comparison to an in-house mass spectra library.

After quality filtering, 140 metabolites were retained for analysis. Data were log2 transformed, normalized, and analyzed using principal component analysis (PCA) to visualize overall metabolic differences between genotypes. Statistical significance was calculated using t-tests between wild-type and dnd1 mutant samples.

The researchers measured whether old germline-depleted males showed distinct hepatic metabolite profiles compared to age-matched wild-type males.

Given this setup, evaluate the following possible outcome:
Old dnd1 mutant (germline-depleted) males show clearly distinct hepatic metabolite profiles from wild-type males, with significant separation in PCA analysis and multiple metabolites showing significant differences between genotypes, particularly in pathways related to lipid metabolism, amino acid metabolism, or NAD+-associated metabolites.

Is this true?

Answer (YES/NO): NO